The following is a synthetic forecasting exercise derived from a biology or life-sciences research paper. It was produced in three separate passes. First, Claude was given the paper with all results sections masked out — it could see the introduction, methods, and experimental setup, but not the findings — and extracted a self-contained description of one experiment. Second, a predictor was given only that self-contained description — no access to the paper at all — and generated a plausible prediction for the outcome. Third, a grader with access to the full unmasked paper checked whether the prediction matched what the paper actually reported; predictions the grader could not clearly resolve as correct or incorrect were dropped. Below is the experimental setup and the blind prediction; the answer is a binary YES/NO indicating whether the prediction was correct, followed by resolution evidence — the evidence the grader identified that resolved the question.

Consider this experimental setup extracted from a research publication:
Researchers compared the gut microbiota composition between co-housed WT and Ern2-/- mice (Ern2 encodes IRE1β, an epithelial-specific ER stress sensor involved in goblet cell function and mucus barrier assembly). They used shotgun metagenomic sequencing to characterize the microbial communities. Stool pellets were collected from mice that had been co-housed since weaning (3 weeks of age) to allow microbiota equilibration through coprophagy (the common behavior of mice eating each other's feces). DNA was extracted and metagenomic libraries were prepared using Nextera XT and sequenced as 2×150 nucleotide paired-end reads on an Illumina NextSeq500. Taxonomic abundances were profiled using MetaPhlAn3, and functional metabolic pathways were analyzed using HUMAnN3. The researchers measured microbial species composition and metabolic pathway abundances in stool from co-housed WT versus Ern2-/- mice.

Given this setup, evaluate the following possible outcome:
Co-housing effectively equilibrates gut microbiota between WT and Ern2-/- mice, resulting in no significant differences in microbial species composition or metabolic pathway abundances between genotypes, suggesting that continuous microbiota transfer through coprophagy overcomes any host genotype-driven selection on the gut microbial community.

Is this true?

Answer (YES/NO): NO